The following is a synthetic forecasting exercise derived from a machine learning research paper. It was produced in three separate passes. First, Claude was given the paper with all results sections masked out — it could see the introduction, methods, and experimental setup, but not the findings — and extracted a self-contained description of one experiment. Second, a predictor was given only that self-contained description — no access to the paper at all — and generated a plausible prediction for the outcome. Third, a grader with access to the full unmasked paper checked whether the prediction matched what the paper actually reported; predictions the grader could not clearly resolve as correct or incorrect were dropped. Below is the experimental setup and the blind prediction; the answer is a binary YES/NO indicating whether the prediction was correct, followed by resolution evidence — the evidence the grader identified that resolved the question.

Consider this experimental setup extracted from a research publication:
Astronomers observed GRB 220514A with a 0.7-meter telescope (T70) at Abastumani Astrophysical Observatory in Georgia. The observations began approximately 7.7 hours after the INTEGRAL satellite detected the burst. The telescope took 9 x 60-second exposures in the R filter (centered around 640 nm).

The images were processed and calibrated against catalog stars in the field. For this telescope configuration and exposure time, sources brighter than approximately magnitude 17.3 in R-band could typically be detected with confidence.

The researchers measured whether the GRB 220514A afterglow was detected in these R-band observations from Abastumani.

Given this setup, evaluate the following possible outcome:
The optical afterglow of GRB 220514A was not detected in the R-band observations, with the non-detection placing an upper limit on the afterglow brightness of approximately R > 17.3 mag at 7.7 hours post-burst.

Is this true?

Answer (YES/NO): YES